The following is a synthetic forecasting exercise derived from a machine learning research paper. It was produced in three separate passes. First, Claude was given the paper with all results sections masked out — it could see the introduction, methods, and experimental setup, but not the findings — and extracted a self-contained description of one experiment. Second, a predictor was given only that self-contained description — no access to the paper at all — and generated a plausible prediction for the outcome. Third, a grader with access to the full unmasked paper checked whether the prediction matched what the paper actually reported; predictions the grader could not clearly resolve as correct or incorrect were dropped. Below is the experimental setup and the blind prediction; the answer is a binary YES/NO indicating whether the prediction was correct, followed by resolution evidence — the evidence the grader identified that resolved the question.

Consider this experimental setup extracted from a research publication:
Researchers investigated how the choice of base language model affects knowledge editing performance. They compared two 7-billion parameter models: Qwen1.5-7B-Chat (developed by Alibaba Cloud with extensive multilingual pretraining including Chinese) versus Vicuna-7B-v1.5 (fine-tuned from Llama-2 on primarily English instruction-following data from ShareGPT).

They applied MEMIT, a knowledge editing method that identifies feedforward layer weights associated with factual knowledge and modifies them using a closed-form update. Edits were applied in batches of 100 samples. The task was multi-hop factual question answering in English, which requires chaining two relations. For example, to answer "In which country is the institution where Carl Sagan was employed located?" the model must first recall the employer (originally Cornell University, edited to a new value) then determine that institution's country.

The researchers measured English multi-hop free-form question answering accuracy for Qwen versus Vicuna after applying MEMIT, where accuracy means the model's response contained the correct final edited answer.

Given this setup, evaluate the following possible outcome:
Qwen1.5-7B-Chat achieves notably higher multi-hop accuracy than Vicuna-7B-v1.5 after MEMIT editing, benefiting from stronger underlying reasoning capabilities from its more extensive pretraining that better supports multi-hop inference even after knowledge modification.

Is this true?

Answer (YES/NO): YES